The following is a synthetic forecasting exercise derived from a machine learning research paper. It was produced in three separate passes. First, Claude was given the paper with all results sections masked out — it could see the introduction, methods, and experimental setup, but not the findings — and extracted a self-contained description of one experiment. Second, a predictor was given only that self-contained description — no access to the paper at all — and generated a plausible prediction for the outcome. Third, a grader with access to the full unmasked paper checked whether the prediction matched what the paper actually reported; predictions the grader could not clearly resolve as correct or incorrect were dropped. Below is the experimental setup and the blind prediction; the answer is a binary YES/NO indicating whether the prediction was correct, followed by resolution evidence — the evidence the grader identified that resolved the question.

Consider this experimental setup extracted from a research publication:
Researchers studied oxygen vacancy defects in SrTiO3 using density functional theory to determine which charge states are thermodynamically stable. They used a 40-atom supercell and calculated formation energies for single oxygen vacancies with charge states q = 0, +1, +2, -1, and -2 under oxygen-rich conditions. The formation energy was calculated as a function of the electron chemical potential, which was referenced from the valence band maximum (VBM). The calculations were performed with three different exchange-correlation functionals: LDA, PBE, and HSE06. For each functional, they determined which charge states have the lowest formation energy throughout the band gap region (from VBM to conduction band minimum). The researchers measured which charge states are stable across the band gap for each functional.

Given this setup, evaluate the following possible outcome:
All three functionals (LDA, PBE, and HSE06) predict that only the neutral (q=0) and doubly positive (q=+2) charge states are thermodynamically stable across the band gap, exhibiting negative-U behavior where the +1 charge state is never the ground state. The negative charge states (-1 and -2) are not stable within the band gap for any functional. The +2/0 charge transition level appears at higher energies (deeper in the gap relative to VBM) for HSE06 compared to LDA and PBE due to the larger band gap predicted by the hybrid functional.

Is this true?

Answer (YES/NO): NO